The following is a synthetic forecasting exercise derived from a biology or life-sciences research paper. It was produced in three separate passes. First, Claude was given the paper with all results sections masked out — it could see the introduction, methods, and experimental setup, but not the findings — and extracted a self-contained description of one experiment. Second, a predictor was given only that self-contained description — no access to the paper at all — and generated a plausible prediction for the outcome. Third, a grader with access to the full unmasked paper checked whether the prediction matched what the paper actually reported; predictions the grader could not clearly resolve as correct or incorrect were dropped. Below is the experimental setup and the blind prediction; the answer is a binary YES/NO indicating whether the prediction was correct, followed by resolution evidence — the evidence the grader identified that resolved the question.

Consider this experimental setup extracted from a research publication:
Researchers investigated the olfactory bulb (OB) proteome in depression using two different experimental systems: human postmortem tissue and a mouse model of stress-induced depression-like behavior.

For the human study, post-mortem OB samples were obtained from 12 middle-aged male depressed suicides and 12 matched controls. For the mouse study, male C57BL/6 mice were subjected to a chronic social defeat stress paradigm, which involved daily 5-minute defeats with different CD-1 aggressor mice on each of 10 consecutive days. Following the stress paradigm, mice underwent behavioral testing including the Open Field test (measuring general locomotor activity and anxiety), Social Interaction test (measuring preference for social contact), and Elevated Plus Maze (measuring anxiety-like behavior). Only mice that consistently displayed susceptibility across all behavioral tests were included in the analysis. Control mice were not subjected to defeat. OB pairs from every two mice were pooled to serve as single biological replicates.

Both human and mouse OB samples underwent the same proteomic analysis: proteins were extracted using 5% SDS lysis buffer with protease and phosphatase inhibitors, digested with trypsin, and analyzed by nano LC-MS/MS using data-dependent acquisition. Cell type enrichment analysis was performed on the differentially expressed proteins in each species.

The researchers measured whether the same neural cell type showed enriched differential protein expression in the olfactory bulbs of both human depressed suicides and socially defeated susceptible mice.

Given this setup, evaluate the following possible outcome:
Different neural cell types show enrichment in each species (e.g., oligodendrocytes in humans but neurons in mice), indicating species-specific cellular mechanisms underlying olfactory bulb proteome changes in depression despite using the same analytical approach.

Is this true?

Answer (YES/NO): NO